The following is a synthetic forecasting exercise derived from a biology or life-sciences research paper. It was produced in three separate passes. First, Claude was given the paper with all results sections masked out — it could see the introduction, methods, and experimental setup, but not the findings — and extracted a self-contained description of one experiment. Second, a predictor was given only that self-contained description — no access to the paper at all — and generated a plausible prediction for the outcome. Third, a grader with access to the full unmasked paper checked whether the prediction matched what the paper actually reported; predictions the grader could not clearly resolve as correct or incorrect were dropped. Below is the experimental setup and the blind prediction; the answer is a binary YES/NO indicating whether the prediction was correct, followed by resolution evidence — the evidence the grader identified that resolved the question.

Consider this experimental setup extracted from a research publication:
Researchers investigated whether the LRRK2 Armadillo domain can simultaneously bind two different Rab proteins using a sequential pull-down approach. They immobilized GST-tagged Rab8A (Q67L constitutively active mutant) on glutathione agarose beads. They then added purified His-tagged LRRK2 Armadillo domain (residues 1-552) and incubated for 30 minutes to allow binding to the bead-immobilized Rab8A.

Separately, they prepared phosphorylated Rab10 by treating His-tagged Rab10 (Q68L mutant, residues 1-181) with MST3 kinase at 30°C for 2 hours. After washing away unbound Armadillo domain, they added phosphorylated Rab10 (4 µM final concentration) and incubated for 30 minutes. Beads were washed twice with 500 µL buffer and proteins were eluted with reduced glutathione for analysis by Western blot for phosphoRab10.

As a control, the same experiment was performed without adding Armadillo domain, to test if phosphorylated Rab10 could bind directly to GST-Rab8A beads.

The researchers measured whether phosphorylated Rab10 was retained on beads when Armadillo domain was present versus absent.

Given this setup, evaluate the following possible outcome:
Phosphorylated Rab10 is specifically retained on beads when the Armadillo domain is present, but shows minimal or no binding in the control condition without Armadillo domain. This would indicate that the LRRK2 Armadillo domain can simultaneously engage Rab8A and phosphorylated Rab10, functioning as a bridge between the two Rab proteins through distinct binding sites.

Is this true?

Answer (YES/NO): YES